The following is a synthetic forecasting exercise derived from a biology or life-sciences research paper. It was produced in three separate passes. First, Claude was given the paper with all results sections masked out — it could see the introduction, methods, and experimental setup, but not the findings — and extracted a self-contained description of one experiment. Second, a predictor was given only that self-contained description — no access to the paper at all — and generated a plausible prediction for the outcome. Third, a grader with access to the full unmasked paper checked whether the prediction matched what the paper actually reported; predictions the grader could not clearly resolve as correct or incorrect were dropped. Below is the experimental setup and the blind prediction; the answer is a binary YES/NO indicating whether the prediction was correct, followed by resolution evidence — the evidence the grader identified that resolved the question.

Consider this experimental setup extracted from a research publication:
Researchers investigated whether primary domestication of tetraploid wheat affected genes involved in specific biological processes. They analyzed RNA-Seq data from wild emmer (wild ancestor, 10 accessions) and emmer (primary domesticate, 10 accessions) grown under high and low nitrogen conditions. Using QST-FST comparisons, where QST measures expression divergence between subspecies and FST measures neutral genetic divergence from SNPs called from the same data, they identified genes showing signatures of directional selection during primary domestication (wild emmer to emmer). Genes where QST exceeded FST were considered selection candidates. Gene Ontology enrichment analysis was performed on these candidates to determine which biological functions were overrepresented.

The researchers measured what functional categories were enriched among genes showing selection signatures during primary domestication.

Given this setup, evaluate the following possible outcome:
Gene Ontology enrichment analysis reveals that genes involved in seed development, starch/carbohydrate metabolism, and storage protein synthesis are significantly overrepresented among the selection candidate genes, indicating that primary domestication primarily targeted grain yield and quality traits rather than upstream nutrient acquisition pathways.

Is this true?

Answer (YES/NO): NO